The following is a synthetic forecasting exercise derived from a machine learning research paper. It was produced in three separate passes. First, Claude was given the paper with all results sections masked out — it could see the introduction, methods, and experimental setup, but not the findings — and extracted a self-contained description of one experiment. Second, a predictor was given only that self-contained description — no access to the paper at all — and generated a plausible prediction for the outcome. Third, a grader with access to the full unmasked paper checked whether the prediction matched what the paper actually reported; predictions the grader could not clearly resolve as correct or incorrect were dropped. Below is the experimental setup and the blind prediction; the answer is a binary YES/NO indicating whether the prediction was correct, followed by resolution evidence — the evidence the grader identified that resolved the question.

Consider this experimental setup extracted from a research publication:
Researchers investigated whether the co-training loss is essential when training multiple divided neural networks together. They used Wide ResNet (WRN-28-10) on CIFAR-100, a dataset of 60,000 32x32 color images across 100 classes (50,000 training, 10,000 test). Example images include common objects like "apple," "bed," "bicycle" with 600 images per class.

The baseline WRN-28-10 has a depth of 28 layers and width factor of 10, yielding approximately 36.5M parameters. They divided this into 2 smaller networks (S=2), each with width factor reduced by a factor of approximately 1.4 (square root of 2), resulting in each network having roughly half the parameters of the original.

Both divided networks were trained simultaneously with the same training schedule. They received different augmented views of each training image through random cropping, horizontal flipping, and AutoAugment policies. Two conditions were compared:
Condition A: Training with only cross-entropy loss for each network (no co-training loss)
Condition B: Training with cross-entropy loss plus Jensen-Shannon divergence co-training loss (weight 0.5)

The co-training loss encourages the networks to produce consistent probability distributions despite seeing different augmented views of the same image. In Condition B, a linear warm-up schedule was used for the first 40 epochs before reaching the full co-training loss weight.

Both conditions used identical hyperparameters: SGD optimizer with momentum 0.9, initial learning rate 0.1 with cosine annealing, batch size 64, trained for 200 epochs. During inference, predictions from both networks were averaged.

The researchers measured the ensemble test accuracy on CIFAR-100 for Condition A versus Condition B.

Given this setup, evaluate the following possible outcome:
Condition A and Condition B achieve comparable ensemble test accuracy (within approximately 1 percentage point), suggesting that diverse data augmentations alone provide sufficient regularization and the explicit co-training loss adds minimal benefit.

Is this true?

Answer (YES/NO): YES